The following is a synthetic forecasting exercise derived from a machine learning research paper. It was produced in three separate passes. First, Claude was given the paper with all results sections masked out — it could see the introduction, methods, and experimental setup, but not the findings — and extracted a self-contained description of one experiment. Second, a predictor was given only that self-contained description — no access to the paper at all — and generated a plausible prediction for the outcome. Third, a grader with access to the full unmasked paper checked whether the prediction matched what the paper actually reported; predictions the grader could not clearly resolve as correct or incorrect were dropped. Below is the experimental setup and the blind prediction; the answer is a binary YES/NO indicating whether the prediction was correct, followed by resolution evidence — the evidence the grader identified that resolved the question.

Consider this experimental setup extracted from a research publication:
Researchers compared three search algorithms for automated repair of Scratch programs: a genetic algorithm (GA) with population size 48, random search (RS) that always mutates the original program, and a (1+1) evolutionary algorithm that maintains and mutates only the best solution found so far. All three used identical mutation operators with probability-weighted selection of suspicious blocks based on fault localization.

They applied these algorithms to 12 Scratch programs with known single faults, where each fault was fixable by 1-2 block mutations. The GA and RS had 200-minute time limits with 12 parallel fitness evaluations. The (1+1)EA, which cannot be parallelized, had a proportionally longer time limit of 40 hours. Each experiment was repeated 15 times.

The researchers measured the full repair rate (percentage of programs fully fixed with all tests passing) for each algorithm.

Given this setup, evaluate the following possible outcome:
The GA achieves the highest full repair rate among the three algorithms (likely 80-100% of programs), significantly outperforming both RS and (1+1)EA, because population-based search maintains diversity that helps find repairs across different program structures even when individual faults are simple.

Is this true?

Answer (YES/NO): YES